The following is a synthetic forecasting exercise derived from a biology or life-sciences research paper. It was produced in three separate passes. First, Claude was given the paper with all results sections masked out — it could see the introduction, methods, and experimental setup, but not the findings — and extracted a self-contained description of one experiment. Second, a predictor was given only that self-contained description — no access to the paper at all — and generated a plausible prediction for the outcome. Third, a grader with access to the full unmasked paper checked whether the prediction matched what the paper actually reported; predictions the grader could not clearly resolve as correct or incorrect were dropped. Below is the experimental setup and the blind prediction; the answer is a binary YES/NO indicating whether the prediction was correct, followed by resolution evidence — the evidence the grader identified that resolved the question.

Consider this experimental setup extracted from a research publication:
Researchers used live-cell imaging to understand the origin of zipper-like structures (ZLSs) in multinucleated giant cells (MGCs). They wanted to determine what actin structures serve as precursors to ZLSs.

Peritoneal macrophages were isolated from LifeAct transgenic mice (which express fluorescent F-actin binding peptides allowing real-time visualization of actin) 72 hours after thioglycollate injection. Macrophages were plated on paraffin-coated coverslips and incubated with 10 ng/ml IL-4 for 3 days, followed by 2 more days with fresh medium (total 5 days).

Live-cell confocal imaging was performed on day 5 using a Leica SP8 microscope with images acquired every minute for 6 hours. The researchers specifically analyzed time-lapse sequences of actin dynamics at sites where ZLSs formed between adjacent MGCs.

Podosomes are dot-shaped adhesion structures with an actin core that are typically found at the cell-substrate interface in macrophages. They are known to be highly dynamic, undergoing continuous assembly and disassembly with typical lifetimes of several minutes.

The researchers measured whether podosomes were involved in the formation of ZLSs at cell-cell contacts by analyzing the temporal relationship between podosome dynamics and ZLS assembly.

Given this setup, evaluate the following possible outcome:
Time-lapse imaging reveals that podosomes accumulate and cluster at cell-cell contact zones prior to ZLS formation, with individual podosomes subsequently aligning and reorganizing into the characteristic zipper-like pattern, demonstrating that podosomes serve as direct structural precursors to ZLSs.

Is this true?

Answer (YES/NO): YES